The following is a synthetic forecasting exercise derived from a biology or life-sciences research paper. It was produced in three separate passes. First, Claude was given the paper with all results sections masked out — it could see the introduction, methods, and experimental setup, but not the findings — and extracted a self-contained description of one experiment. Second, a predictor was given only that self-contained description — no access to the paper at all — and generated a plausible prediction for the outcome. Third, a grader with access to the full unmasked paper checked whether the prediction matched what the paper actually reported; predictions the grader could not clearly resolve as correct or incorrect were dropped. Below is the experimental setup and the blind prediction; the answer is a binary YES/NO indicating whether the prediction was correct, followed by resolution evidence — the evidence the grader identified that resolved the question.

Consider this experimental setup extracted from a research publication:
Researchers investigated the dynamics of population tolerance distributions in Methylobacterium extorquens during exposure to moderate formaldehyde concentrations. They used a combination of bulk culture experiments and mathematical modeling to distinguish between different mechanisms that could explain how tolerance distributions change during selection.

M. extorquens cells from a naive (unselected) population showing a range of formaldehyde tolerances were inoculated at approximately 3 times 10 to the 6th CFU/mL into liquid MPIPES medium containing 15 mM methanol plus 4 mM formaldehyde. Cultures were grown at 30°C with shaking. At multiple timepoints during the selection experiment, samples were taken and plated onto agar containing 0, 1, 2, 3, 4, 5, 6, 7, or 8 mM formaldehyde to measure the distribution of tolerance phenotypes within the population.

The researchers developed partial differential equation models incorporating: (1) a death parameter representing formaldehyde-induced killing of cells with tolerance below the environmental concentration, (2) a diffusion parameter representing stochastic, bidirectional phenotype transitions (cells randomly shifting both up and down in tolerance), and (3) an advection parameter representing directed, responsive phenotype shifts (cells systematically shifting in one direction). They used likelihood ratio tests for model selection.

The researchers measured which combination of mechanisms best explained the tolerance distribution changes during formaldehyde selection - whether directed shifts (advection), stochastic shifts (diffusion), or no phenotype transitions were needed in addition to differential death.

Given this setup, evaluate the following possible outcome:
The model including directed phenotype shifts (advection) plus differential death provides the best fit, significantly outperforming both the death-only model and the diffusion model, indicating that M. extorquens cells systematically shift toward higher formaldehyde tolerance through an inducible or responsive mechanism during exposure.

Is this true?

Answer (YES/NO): NO